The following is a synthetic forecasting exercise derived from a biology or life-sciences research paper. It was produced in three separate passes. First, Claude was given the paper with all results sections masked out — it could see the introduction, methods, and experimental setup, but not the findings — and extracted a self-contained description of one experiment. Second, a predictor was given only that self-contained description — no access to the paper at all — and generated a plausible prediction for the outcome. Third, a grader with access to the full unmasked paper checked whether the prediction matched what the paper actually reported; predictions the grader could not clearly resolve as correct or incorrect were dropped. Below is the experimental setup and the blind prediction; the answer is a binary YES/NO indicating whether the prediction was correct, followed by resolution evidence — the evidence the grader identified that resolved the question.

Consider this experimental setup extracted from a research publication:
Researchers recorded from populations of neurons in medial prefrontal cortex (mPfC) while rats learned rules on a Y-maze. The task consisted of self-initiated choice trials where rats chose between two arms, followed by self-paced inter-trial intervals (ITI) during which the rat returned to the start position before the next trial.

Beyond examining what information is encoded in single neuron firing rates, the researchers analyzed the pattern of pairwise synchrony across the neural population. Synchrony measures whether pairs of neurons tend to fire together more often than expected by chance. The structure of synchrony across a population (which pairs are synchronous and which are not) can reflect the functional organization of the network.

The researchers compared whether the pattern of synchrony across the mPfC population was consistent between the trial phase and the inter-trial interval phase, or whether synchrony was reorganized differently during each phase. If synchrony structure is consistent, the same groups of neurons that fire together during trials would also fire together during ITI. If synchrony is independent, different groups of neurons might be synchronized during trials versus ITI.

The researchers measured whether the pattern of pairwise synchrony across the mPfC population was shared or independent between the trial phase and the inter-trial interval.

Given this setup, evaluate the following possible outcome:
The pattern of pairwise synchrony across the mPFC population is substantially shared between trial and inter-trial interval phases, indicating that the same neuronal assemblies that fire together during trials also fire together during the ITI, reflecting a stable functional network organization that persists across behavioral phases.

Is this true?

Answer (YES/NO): NO